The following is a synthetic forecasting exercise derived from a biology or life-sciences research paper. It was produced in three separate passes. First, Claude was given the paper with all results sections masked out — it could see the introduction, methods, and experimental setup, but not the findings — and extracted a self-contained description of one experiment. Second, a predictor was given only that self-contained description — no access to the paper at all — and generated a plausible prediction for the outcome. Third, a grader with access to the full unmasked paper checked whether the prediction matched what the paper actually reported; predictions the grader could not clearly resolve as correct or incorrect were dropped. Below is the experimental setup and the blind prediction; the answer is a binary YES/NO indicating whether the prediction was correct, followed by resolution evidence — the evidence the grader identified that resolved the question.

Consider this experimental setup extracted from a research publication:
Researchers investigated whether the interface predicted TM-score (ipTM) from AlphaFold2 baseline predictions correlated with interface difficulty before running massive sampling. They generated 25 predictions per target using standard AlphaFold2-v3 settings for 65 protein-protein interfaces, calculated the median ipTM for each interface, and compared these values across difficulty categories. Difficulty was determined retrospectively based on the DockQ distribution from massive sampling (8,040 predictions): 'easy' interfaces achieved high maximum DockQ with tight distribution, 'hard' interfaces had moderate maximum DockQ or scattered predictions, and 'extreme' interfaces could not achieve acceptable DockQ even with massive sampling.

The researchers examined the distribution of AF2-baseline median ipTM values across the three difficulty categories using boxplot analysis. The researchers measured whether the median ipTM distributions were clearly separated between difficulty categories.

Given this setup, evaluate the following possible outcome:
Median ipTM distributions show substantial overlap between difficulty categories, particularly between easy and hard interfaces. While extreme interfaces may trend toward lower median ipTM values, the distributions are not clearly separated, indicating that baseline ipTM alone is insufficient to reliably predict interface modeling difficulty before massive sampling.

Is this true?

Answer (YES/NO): NO